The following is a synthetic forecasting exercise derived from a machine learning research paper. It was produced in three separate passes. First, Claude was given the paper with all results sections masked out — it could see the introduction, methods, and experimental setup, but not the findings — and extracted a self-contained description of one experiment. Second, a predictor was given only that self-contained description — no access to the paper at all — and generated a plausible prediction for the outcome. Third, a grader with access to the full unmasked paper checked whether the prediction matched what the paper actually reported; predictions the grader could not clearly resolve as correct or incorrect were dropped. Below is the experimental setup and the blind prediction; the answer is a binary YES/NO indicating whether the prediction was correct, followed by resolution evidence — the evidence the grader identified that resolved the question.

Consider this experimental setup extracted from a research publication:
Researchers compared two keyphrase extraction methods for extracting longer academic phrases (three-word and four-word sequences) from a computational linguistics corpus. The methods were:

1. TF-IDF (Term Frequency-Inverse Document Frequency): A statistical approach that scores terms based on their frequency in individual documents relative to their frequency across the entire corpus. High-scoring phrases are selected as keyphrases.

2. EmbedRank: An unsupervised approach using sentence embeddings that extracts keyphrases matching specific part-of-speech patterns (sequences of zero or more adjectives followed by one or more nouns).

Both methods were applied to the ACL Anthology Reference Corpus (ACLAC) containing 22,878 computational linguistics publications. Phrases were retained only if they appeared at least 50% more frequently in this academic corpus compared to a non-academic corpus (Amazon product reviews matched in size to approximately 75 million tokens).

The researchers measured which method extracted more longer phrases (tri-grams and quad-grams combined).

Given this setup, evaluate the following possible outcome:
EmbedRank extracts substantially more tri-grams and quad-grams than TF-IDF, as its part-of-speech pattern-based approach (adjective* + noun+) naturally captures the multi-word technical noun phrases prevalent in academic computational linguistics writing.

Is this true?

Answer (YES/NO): NO